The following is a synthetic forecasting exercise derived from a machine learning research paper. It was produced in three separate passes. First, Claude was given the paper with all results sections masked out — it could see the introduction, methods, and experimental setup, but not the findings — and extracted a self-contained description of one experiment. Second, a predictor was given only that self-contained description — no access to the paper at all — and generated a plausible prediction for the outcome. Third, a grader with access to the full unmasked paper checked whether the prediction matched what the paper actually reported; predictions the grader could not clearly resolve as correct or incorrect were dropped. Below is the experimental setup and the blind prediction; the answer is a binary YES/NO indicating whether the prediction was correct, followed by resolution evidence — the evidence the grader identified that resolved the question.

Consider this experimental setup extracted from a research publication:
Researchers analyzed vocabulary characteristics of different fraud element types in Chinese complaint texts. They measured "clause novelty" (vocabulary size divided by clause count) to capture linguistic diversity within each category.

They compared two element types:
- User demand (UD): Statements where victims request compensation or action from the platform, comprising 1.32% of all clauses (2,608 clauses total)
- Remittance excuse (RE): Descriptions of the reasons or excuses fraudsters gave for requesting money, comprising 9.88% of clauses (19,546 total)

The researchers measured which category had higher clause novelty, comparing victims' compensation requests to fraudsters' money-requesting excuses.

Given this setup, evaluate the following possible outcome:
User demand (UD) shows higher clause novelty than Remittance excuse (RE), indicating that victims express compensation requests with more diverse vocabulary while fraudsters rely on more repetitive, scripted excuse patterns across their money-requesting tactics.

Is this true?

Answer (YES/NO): YES